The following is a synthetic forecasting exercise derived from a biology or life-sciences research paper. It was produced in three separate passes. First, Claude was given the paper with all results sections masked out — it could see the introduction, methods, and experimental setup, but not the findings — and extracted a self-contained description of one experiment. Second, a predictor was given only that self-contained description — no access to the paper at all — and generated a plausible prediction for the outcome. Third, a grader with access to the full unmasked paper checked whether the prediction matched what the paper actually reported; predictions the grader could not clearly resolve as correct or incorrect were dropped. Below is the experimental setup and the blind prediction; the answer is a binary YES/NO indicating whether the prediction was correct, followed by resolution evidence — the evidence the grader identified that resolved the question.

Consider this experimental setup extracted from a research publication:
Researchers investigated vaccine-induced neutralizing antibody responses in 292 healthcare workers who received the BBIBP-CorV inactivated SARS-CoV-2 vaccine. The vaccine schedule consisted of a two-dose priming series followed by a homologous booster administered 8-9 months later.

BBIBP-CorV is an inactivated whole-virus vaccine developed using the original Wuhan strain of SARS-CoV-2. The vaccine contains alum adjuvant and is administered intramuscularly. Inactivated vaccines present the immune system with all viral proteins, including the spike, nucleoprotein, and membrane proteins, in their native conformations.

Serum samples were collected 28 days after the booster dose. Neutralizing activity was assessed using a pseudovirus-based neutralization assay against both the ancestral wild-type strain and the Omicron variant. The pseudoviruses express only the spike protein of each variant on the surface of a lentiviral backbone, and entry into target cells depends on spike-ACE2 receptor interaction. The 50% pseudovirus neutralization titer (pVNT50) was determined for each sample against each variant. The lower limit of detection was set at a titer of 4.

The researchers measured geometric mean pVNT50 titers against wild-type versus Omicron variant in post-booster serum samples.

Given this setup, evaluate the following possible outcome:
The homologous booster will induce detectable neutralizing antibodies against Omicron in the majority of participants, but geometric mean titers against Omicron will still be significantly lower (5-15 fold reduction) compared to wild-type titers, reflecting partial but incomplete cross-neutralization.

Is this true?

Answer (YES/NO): NO